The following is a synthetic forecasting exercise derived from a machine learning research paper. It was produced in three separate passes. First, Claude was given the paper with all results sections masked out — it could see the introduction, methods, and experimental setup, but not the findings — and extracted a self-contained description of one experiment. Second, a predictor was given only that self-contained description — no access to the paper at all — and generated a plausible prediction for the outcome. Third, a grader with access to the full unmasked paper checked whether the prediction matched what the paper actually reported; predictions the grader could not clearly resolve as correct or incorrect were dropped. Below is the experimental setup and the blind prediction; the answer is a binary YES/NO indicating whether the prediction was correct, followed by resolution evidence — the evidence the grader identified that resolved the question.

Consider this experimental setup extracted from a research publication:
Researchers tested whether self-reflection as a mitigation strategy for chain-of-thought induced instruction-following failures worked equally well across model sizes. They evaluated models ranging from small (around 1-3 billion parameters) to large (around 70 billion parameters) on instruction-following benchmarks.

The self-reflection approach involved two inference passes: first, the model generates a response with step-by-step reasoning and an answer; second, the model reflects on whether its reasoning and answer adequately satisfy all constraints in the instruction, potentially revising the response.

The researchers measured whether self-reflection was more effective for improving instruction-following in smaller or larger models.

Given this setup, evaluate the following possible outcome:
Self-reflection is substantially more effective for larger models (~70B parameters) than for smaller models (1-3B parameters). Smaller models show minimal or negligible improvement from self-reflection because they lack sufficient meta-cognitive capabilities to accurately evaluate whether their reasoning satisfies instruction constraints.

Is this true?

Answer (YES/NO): NO